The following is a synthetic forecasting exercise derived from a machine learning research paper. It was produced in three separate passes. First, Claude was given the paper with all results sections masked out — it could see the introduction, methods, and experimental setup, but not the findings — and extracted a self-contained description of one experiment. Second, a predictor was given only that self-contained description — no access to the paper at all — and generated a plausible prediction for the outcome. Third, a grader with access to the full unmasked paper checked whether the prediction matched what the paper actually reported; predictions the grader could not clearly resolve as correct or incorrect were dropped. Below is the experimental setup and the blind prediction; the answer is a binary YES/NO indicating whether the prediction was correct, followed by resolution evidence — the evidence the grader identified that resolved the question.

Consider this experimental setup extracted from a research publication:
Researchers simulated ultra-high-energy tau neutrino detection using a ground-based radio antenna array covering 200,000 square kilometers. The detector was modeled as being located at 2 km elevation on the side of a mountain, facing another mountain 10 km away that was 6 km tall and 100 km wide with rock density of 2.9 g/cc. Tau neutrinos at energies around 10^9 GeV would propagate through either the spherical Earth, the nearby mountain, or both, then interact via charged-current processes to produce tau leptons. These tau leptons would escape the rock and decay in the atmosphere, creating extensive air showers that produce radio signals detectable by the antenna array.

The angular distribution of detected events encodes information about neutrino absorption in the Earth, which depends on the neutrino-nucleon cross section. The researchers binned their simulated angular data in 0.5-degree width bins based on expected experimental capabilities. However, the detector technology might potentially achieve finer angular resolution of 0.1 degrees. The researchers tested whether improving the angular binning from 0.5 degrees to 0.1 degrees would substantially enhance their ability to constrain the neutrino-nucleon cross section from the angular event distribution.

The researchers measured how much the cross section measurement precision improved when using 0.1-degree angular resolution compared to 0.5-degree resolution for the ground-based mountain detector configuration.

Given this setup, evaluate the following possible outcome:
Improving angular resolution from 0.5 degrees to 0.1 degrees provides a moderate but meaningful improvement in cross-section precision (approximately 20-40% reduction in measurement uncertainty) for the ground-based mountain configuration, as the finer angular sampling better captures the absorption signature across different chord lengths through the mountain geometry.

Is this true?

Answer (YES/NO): NO